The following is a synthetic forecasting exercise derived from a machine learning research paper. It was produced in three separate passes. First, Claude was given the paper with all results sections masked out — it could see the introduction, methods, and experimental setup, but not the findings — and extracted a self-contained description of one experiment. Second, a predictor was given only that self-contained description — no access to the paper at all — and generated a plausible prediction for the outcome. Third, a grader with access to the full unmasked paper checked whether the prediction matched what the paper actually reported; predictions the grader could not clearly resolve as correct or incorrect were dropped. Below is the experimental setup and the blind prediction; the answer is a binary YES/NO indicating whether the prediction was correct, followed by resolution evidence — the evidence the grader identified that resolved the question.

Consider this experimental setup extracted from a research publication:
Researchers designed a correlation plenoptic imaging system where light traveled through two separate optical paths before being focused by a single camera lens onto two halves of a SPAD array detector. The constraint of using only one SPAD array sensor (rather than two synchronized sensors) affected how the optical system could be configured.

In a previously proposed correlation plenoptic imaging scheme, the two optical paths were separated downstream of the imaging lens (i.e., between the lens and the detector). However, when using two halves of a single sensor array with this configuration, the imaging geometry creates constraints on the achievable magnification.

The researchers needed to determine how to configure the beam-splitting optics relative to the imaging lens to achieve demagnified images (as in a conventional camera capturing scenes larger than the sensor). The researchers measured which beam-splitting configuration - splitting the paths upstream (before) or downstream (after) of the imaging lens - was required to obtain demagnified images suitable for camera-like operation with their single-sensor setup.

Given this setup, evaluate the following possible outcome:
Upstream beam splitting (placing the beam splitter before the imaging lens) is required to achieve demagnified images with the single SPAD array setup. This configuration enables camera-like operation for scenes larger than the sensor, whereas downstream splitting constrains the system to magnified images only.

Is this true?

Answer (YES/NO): YES